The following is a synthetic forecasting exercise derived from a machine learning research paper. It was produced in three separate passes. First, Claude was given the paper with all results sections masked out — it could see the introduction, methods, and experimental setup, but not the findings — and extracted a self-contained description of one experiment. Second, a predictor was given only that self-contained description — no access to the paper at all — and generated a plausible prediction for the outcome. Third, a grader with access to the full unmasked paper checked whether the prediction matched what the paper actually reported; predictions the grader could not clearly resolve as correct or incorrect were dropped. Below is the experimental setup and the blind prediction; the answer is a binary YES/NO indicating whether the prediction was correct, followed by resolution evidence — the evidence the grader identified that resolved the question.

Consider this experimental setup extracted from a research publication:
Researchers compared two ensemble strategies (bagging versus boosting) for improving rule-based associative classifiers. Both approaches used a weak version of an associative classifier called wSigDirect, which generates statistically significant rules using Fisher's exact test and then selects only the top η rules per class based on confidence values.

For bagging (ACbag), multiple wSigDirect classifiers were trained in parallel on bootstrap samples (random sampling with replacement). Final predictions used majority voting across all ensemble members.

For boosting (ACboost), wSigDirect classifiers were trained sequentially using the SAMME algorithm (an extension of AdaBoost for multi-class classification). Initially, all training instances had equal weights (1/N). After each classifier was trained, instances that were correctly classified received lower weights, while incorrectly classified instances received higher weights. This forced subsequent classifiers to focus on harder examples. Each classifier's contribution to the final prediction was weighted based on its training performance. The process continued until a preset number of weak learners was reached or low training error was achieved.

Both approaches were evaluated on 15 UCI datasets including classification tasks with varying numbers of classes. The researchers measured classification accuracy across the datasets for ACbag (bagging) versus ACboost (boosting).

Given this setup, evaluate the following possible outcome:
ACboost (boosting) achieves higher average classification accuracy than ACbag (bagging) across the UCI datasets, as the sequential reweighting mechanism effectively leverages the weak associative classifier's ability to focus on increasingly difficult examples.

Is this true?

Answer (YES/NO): YES